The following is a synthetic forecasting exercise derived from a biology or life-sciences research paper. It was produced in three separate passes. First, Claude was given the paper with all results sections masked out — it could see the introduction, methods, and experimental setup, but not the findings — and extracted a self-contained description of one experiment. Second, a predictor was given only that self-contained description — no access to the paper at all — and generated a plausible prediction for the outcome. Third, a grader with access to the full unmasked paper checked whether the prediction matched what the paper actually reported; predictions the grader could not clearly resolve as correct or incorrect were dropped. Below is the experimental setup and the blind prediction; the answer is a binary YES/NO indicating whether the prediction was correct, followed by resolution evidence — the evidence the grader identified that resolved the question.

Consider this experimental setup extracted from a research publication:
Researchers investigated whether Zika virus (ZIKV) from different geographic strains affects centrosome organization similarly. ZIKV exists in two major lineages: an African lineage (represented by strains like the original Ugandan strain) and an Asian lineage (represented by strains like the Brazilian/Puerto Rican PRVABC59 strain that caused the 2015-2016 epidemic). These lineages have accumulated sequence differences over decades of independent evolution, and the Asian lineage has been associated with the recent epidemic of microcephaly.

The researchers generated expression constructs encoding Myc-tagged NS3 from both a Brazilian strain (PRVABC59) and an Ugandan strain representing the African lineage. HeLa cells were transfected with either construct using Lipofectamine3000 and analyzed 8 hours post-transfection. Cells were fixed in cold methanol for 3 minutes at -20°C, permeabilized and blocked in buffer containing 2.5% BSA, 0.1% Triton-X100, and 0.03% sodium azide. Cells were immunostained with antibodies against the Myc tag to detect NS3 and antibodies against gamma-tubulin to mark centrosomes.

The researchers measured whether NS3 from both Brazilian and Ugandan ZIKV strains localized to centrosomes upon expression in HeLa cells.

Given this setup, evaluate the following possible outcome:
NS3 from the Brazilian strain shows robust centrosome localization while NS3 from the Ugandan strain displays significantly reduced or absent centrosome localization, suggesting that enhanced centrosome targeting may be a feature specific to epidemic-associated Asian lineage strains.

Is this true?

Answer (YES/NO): NO